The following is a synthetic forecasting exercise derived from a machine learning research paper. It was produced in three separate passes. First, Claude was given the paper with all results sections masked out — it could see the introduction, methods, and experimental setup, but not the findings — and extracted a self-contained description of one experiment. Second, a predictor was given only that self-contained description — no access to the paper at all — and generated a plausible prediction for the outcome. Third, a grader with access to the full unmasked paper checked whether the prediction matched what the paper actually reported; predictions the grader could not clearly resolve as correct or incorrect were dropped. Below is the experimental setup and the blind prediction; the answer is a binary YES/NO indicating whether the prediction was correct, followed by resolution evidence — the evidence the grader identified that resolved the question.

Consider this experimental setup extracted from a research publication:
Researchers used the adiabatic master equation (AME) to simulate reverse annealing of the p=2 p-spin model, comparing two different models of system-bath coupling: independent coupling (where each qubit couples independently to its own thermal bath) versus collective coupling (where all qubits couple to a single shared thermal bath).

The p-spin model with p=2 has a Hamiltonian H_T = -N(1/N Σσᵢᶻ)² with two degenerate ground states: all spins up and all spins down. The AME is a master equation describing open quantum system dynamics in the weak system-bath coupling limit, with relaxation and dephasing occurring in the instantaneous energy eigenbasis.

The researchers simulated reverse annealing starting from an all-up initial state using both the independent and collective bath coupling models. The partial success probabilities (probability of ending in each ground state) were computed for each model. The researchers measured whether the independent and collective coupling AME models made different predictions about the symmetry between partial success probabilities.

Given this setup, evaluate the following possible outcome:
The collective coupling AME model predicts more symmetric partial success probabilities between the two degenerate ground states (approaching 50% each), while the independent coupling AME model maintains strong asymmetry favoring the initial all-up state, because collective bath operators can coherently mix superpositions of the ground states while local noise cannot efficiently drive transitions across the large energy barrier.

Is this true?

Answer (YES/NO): NO